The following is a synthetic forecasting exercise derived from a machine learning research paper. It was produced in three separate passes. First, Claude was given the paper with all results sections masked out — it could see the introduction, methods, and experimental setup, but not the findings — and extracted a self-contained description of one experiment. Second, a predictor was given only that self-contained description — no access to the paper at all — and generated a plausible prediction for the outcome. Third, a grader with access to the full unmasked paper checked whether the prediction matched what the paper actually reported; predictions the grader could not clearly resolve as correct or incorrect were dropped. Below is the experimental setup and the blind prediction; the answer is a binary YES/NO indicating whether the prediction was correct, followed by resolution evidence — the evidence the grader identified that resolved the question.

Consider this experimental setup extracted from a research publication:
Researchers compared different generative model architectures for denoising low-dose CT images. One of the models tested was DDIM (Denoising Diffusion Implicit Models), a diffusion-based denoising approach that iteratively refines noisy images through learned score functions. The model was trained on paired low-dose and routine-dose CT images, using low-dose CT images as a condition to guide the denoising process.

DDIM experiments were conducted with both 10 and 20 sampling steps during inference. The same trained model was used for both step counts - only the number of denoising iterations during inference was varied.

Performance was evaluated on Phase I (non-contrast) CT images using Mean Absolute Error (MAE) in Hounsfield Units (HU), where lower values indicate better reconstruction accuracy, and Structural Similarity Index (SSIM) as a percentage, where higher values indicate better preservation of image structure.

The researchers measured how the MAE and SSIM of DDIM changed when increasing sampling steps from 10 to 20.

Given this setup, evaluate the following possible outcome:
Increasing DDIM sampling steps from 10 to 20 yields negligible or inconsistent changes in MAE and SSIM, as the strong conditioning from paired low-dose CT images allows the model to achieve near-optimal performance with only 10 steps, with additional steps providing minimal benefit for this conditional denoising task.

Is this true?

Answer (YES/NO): NO